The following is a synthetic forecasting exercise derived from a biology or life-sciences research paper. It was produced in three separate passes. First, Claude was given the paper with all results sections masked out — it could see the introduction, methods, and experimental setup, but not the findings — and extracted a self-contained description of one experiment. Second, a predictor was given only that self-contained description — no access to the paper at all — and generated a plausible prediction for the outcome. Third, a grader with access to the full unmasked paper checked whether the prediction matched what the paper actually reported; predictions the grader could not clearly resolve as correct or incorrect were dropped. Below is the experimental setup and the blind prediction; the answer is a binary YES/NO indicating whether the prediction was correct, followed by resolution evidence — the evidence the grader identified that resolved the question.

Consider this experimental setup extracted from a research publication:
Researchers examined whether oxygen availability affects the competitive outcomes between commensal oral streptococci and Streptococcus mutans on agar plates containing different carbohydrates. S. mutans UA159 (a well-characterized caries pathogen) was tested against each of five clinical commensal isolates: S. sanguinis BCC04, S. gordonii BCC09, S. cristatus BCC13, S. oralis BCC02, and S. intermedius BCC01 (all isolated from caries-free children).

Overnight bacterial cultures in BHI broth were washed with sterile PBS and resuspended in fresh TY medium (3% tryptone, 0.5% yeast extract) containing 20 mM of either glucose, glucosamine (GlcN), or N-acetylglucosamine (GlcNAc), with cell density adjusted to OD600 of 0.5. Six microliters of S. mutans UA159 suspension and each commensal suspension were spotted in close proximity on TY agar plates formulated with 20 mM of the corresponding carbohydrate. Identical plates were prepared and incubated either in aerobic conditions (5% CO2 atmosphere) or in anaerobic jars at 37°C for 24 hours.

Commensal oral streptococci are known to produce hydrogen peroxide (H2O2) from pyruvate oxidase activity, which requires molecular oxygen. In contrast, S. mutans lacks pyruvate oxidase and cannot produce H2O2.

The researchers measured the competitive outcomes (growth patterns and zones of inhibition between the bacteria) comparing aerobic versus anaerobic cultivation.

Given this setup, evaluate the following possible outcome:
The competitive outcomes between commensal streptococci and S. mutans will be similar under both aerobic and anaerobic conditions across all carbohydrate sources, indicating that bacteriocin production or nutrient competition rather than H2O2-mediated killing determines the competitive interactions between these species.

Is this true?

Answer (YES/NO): NO